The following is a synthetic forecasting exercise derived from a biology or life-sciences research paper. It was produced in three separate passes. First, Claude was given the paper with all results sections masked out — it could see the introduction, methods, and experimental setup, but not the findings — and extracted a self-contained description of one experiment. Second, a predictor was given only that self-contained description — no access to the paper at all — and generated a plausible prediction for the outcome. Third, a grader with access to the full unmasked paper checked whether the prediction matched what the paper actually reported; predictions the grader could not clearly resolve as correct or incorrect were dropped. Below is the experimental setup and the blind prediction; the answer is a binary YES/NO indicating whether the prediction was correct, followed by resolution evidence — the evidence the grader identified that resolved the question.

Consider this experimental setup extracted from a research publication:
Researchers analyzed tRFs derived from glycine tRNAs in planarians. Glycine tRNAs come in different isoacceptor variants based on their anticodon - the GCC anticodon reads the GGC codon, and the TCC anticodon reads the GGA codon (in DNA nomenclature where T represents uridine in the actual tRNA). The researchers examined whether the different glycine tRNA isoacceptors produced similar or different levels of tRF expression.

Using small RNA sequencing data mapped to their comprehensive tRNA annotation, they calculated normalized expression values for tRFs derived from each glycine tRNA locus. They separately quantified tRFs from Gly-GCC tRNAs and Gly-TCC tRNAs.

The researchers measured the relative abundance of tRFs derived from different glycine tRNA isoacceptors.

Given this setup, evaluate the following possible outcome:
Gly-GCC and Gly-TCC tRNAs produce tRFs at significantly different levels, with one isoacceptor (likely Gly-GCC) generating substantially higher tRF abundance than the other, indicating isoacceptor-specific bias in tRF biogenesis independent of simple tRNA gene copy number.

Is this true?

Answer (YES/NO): YES